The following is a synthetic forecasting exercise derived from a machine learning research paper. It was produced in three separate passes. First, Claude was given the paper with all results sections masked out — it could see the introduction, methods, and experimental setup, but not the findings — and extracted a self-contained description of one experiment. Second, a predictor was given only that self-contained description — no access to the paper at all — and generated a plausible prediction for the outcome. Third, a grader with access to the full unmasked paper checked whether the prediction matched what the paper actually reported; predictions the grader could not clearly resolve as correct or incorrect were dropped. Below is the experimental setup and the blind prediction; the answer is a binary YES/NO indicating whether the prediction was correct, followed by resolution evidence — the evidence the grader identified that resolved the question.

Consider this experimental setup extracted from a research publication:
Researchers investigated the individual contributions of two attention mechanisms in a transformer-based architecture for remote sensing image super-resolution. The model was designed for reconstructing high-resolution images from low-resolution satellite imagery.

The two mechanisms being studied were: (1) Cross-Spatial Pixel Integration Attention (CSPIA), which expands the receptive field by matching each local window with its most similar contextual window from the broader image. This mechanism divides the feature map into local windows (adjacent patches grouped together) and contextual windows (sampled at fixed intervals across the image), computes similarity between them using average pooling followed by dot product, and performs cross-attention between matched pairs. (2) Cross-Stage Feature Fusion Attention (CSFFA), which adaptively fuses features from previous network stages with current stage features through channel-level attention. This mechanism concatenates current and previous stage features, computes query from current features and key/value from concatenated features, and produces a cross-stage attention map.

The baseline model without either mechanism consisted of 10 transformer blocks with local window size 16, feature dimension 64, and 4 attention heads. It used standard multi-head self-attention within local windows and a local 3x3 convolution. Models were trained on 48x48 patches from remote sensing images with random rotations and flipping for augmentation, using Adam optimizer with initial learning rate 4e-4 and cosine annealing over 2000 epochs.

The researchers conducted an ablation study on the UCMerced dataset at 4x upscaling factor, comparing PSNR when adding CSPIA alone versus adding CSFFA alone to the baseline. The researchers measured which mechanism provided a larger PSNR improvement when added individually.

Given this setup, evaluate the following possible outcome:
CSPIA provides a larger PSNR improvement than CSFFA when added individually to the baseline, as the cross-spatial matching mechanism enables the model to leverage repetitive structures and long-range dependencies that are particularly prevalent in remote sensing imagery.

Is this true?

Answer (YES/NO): YES